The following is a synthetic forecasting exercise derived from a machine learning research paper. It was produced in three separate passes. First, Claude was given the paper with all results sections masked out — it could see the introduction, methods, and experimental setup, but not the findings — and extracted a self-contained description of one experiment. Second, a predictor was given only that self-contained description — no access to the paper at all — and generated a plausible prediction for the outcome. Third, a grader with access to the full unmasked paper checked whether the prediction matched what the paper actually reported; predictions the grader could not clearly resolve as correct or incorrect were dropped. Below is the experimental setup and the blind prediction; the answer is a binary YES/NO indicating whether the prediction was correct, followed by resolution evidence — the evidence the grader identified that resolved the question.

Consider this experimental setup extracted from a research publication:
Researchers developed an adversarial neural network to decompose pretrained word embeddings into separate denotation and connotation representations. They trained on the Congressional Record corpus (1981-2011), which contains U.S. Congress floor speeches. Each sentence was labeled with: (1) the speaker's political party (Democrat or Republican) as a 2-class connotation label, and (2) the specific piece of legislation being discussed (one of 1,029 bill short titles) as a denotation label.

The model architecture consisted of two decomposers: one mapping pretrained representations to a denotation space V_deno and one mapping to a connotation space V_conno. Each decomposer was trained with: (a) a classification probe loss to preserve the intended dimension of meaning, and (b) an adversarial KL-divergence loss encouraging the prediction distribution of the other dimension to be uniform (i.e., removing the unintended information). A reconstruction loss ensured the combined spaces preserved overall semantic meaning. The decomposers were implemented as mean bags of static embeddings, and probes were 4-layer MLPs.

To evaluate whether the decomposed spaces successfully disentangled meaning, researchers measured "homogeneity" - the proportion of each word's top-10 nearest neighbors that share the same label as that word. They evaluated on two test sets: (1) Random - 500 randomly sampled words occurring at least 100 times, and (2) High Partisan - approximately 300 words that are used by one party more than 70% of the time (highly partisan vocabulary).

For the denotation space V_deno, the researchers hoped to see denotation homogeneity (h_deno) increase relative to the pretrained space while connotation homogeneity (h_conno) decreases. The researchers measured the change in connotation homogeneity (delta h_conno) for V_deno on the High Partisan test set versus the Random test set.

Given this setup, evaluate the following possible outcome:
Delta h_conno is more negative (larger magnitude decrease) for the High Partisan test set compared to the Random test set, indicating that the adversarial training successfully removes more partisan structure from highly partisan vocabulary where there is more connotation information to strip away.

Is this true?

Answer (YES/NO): YES